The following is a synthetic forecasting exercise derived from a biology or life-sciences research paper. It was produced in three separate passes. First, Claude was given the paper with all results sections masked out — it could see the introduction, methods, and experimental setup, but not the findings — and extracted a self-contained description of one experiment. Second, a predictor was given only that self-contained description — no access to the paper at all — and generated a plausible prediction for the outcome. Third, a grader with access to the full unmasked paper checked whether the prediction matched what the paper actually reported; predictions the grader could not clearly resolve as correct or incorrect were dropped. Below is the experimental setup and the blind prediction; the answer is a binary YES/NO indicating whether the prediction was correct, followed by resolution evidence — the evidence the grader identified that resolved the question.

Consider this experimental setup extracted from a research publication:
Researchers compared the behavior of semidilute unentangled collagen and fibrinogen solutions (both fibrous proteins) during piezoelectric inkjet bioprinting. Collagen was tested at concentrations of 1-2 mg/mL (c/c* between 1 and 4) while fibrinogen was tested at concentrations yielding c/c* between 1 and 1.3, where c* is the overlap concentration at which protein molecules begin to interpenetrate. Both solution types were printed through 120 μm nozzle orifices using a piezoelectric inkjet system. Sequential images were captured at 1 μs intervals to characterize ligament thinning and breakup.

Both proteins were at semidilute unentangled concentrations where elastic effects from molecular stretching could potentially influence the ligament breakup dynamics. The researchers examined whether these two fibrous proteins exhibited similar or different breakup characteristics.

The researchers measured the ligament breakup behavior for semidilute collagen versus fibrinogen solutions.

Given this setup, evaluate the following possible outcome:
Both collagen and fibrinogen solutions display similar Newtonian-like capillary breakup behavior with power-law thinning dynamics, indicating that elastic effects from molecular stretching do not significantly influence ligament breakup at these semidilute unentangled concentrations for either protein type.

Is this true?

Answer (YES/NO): NO